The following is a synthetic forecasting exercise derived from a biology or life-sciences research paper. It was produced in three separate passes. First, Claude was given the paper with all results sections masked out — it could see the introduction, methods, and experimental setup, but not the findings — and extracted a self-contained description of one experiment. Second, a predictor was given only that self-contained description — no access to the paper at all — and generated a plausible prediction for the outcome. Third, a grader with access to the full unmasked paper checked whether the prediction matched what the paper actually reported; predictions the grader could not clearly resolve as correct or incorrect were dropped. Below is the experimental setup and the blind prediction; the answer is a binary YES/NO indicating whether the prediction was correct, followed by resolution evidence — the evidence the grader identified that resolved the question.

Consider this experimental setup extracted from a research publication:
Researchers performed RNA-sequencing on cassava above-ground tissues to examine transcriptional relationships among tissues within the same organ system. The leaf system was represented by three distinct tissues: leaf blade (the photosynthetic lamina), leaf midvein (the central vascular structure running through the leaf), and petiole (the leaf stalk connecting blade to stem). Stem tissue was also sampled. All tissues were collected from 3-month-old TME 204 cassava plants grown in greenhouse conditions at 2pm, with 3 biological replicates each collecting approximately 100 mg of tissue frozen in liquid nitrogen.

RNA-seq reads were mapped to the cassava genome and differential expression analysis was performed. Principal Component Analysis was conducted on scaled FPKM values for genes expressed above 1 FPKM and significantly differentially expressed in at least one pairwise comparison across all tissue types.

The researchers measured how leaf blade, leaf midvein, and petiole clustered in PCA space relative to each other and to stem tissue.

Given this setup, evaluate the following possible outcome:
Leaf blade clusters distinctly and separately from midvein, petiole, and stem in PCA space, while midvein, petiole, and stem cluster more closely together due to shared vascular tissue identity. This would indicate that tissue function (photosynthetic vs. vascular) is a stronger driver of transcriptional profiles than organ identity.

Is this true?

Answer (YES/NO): NO